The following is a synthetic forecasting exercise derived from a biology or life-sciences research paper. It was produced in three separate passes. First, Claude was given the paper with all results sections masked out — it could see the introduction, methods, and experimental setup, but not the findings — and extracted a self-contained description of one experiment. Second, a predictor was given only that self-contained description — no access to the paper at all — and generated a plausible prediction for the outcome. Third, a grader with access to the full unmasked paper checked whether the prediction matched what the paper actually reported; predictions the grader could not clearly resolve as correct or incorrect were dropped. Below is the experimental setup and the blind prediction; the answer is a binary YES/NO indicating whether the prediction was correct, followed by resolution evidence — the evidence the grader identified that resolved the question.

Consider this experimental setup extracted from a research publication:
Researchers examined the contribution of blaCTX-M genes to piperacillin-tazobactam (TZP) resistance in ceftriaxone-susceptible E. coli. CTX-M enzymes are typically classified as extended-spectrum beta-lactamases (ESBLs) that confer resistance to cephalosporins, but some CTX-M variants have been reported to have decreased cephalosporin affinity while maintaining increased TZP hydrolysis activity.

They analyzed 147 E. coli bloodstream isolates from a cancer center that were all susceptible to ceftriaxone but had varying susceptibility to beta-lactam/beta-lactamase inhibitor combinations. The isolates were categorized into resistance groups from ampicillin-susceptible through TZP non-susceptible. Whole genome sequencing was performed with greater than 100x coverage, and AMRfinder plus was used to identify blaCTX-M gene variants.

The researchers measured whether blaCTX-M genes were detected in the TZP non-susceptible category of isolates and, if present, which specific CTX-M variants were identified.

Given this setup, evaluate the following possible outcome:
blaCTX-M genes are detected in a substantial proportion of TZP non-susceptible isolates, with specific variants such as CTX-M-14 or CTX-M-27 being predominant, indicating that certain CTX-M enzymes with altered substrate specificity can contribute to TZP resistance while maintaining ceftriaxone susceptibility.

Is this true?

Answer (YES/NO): NO